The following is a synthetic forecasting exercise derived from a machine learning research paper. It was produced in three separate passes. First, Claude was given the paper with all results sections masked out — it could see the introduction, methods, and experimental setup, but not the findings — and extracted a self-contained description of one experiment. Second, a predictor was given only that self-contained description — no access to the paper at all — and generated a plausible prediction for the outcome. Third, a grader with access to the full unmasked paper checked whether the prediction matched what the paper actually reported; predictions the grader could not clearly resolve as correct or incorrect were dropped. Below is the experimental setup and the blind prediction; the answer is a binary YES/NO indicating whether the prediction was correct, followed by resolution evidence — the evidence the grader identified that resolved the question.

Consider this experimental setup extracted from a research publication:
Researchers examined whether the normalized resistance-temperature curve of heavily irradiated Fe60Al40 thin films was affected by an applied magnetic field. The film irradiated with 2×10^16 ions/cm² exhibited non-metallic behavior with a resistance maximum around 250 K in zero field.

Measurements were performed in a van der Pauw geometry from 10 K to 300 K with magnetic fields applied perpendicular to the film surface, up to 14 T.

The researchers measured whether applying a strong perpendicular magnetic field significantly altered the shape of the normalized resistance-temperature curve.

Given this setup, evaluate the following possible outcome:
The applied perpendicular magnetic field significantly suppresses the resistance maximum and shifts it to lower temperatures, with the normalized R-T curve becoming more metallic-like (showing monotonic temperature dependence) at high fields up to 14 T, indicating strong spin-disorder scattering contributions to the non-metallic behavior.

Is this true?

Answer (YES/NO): NO